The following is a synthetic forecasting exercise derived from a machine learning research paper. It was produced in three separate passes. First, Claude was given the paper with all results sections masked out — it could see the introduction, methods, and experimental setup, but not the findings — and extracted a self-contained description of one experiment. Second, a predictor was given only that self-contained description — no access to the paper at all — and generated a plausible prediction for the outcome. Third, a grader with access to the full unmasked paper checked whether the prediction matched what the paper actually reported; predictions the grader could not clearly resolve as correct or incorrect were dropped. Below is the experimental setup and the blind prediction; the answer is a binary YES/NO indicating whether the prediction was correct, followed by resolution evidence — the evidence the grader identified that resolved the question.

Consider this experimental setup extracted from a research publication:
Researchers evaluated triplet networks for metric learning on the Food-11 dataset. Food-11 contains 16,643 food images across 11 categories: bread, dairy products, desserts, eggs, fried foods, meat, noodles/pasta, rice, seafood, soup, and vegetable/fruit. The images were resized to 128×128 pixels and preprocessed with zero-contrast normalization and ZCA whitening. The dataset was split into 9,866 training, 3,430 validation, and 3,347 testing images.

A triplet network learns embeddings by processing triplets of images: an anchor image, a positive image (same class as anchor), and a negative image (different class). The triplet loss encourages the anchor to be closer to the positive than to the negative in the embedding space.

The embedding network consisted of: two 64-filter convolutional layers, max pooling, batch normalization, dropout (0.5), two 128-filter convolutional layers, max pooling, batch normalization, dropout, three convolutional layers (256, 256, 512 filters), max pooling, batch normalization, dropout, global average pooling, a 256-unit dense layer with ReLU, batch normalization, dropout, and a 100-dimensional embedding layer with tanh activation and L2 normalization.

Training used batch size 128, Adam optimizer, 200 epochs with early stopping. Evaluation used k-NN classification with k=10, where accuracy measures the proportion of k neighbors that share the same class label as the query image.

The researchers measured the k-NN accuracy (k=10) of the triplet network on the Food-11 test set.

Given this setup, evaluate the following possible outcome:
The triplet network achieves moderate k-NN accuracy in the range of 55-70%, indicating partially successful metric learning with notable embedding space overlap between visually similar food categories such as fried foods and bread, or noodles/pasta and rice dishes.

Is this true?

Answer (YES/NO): NO